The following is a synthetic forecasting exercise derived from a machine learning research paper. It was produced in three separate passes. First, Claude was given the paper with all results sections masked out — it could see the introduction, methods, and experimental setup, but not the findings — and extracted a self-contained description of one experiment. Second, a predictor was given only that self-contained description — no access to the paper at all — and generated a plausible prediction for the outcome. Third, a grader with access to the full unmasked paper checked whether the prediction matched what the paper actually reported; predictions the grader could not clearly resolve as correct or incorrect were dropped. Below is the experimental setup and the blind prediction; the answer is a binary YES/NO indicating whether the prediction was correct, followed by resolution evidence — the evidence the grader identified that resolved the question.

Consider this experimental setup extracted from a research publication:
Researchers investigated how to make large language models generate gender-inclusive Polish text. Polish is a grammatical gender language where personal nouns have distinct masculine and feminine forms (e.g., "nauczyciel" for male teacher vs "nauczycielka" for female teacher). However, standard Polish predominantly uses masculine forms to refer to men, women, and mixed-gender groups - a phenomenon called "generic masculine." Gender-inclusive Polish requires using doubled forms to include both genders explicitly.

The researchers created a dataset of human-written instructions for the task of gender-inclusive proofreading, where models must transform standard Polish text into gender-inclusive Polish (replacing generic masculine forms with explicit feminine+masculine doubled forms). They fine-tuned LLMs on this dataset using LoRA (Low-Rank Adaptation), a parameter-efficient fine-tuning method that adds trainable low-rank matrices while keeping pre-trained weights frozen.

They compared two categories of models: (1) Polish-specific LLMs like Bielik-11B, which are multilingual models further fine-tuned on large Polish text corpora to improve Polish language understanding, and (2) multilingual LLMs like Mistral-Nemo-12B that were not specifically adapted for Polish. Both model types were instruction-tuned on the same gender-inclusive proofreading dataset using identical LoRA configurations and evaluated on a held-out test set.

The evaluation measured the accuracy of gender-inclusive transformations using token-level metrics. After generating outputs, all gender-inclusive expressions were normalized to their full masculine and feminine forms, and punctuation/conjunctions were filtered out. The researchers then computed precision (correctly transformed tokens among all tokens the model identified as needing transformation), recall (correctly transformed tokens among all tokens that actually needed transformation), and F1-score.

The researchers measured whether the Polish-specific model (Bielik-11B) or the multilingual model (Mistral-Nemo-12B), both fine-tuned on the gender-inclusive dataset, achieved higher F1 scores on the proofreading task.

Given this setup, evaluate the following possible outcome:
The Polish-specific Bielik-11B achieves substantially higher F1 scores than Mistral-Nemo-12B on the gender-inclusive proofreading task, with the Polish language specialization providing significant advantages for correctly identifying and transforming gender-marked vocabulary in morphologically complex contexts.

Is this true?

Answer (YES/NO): NO